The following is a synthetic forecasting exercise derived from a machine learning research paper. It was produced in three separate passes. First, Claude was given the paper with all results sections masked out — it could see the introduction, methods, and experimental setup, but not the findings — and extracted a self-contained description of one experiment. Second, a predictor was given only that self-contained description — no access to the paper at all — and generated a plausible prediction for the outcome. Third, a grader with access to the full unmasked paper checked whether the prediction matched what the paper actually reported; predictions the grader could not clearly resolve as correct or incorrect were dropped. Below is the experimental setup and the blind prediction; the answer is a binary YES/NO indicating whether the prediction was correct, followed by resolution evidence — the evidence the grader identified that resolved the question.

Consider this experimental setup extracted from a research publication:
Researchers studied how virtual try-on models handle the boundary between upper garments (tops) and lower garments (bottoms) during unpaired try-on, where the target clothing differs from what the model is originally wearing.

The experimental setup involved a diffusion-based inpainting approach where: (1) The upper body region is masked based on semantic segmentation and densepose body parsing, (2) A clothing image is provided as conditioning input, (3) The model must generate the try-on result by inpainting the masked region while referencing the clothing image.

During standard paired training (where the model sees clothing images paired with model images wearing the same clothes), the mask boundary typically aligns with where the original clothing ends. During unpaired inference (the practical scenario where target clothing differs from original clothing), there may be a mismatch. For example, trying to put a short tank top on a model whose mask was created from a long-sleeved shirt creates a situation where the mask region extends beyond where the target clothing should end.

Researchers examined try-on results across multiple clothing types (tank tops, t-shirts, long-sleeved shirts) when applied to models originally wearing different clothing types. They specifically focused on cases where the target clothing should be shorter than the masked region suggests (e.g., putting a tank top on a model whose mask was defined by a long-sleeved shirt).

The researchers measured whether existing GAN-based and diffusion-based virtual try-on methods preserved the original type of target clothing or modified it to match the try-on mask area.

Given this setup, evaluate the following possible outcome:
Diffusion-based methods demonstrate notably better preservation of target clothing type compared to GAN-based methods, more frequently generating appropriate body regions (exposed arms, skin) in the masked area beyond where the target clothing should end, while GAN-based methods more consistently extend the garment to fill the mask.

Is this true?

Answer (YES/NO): NO